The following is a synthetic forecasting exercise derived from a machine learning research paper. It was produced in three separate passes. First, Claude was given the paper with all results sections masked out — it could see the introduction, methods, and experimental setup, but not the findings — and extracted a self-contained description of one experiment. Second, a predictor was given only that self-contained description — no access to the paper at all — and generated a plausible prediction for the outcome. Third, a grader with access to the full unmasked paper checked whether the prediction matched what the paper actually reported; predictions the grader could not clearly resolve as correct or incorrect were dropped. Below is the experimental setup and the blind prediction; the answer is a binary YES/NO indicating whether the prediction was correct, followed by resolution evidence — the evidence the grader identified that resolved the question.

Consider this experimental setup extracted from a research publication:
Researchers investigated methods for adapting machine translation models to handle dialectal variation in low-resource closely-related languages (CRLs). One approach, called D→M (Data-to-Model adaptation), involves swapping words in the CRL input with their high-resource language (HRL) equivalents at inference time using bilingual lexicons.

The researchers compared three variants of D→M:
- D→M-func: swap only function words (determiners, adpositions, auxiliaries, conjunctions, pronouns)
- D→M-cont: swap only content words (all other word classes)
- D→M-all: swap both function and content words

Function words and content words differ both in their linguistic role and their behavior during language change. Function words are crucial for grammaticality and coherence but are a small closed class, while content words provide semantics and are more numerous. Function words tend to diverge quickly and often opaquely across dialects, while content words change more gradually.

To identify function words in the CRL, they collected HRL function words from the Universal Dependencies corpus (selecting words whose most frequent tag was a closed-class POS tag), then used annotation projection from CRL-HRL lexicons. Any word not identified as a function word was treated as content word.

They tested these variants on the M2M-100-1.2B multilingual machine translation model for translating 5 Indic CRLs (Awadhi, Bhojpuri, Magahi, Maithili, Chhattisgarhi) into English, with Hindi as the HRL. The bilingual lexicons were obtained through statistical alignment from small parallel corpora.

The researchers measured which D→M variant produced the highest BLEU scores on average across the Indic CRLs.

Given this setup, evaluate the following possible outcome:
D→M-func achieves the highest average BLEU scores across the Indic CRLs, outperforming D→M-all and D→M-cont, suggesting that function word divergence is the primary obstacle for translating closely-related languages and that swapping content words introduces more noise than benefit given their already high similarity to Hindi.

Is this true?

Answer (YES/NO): NO